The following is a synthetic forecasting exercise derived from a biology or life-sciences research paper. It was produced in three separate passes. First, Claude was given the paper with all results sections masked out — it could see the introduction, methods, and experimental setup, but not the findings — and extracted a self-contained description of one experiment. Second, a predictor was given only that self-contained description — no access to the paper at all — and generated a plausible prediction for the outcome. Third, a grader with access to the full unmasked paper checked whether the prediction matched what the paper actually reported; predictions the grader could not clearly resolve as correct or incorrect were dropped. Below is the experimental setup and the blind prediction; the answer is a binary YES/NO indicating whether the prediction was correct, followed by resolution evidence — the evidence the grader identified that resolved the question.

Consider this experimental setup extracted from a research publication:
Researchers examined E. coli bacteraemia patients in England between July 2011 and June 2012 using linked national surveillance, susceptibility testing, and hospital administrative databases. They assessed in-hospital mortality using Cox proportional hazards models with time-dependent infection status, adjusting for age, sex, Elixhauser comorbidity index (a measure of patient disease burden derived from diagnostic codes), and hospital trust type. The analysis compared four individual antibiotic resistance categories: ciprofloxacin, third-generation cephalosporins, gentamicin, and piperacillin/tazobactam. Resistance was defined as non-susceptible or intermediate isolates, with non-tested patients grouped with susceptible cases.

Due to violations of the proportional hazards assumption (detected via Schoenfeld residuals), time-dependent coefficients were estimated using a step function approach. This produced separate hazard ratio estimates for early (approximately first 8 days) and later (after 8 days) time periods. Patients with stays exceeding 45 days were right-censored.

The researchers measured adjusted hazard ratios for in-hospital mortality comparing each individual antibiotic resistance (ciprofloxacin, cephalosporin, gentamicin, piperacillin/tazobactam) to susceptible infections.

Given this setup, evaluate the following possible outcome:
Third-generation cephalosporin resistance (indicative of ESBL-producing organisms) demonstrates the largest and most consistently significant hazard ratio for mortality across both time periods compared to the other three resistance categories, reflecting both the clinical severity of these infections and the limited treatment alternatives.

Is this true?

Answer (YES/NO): NO